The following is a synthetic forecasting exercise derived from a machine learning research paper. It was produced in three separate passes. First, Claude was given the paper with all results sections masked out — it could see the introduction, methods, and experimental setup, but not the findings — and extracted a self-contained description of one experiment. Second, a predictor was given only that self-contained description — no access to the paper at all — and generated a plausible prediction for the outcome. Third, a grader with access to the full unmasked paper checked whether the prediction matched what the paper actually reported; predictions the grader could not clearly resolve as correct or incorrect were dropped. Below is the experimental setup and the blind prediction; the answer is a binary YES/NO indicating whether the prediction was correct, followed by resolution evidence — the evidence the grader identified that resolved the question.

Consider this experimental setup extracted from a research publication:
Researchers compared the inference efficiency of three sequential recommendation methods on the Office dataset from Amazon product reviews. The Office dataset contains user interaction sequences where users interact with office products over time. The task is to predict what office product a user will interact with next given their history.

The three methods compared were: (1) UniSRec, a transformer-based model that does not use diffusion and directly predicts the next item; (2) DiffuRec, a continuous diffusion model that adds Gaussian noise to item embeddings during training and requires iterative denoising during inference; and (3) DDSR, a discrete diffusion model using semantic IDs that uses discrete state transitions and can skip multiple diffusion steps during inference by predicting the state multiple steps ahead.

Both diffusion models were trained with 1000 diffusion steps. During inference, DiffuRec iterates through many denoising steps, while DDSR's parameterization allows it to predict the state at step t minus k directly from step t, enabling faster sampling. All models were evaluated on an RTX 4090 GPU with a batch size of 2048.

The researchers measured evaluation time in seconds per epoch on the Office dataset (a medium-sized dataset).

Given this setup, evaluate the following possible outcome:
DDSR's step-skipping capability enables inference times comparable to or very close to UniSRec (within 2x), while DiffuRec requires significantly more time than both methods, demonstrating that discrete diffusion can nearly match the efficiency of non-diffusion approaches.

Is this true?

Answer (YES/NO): NO